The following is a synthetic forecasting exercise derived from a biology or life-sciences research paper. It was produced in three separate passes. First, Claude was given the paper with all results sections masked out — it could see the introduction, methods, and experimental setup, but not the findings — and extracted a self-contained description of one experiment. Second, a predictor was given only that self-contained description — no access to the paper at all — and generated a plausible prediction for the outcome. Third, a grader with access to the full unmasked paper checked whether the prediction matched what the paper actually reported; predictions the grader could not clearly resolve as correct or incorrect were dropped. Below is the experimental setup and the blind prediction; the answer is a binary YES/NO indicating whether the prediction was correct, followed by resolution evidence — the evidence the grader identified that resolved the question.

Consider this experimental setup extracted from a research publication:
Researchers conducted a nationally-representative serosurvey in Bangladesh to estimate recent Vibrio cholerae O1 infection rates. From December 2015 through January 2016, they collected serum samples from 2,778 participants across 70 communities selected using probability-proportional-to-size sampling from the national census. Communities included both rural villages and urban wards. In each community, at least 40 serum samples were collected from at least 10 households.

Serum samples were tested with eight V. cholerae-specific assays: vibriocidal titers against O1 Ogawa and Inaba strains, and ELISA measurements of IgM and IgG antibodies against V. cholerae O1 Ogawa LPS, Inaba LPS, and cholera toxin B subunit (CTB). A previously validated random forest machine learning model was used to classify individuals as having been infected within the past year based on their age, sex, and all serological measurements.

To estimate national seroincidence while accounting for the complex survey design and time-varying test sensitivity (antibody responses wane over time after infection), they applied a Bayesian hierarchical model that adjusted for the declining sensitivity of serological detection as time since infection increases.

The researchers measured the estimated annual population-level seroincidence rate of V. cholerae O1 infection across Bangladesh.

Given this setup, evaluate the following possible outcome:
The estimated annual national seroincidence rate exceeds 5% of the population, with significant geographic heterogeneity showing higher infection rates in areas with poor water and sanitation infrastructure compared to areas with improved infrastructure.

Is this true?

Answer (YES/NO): NO